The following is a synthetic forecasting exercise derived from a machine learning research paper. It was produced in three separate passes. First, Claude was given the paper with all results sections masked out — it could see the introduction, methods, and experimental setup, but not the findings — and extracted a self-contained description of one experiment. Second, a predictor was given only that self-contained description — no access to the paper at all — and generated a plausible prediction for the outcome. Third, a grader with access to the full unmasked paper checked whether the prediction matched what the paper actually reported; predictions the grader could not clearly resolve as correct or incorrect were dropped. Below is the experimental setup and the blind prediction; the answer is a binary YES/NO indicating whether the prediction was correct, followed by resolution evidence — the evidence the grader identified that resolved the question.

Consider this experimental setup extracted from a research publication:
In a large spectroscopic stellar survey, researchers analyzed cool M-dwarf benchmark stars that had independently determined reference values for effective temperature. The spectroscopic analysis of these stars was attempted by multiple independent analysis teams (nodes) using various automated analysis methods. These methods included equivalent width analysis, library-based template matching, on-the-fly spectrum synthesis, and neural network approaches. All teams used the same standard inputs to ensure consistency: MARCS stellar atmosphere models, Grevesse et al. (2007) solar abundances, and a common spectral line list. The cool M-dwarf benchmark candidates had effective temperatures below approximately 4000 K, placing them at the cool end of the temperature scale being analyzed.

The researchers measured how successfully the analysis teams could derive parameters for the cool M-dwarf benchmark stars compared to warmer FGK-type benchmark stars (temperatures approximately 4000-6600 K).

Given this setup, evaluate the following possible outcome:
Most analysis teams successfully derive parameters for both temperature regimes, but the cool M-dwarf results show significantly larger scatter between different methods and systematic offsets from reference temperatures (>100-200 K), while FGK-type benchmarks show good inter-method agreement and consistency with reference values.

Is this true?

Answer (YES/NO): NO